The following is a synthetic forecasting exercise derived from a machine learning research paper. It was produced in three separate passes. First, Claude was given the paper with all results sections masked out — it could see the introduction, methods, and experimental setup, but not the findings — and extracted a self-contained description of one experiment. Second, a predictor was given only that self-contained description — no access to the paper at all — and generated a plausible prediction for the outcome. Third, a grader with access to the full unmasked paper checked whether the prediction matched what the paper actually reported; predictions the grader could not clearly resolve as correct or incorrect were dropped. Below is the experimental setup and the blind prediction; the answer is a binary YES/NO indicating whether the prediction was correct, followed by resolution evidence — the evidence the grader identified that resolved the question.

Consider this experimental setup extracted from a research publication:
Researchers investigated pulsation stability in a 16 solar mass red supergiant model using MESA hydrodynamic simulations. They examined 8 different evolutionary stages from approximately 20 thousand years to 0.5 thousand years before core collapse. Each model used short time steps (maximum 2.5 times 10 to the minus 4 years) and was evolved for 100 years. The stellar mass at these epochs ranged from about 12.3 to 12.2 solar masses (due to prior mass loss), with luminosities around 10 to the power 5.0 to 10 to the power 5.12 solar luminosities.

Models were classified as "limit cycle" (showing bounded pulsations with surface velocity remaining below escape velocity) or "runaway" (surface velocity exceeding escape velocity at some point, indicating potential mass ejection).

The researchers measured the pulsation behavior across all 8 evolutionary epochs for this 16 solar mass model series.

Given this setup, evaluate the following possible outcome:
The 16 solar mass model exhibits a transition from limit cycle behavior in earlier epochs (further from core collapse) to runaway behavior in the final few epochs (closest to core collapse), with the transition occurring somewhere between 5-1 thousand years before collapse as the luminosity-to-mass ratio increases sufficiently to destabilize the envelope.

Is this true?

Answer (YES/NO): NO